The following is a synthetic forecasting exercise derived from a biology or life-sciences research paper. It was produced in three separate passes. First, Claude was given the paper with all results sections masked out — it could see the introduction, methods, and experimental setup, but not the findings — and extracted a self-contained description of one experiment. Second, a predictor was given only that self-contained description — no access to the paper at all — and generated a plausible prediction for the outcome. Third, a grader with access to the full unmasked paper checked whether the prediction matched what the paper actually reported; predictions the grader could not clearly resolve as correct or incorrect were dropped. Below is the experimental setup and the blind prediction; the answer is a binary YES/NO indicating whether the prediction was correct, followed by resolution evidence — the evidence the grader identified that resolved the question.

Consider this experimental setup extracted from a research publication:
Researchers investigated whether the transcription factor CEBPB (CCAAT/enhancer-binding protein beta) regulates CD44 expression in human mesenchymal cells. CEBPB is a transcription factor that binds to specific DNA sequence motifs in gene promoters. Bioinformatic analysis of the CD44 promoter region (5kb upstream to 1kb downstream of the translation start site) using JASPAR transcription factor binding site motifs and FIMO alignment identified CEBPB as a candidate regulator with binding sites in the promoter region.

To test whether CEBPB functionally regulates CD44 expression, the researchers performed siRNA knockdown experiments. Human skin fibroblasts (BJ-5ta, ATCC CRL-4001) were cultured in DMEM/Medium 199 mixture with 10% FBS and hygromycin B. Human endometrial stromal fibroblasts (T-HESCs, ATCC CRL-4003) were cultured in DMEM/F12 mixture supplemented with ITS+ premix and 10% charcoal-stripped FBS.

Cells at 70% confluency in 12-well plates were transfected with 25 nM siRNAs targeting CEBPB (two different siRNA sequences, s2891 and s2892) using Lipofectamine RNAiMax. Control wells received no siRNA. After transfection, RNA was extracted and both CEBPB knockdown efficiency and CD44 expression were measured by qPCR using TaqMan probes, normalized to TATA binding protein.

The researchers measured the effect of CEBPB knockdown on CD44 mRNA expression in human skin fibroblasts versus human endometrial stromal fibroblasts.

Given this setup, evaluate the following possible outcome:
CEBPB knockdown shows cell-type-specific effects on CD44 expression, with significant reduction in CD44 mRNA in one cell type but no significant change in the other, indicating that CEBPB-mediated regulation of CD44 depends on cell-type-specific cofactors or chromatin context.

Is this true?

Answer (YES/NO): YES